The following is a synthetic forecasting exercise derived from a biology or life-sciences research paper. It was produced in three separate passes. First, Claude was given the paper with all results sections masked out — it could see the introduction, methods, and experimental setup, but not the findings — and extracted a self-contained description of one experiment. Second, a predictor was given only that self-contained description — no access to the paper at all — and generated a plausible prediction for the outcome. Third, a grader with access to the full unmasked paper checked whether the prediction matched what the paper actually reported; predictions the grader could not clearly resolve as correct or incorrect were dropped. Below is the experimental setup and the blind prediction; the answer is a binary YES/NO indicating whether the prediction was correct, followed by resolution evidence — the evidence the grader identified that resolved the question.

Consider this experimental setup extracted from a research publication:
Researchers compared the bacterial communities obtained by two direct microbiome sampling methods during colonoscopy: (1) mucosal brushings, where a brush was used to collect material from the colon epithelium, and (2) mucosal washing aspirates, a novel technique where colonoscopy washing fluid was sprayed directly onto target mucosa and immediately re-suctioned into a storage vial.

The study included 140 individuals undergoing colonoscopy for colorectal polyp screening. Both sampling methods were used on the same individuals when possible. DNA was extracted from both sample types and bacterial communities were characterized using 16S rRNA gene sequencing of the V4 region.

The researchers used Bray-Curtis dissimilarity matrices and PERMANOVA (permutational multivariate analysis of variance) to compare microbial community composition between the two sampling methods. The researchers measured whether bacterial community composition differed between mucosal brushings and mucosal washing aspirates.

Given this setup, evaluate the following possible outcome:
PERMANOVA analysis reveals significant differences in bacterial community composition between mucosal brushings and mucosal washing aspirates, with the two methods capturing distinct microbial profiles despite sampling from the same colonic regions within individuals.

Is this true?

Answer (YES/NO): NO